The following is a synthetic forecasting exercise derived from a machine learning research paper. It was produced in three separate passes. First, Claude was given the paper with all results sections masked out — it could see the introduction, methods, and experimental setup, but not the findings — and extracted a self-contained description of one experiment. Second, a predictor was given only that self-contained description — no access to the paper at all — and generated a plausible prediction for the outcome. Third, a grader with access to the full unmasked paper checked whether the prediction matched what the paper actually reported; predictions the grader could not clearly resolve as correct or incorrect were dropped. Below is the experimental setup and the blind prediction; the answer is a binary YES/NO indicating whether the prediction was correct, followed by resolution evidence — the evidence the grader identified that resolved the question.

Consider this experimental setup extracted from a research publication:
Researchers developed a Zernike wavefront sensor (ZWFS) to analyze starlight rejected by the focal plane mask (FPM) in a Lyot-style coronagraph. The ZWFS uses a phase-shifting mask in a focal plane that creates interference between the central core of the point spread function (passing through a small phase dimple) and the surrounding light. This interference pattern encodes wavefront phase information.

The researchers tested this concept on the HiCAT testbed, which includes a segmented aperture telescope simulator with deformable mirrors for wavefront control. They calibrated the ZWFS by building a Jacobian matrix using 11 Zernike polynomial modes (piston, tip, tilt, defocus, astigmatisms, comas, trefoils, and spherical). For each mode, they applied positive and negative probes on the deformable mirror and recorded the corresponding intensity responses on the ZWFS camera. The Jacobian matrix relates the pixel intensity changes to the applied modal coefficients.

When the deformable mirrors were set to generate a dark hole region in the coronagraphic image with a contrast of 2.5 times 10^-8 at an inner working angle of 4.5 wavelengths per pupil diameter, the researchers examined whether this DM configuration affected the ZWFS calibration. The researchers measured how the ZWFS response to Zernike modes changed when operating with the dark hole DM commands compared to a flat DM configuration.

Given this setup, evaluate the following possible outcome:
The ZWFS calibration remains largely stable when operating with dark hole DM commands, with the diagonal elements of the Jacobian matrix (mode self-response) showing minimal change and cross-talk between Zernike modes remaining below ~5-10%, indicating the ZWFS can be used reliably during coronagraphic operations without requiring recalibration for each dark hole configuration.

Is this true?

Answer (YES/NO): NO